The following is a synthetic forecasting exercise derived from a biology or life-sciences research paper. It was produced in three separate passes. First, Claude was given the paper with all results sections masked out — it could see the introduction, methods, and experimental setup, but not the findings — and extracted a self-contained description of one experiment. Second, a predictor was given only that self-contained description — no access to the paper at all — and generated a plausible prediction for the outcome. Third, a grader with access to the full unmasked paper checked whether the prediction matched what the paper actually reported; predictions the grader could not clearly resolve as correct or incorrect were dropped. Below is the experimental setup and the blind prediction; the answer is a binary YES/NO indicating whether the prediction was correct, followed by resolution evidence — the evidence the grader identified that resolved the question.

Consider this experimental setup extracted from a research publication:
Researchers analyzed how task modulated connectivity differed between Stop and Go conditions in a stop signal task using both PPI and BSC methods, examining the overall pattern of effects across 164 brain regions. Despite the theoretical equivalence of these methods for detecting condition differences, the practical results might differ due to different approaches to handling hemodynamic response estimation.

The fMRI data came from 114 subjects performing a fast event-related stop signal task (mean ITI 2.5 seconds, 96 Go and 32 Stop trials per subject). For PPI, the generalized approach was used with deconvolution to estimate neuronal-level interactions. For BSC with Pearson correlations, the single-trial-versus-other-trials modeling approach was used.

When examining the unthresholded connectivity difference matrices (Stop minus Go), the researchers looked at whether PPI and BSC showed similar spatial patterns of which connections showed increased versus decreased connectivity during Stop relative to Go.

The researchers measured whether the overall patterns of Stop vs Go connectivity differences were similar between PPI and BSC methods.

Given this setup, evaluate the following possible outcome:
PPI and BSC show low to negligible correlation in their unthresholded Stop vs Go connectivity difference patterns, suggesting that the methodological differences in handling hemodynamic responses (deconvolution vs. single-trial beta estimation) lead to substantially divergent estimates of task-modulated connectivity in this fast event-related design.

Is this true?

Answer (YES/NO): NO